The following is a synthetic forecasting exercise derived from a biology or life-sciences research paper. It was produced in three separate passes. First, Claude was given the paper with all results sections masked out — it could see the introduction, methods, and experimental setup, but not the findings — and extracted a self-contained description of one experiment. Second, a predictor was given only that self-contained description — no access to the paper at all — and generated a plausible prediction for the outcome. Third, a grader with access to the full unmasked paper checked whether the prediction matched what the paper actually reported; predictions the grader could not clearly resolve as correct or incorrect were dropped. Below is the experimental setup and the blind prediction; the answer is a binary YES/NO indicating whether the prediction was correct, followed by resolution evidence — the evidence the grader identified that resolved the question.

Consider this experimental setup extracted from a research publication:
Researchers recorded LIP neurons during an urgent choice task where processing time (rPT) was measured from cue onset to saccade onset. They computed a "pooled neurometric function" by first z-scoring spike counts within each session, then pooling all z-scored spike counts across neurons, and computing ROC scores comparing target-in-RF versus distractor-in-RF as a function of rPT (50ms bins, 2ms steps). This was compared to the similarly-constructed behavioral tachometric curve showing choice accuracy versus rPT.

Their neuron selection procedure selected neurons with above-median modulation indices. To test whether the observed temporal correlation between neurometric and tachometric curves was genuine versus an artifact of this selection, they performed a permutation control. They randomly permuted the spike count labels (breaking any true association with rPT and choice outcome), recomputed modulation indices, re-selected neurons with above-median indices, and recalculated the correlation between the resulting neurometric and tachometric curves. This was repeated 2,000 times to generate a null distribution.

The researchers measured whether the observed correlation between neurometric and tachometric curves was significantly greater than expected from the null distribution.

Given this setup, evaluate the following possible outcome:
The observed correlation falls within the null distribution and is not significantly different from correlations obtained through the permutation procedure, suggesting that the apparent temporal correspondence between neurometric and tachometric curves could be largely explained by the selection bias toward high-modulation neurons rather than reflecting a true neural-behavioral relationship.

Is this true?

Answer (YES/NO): NO